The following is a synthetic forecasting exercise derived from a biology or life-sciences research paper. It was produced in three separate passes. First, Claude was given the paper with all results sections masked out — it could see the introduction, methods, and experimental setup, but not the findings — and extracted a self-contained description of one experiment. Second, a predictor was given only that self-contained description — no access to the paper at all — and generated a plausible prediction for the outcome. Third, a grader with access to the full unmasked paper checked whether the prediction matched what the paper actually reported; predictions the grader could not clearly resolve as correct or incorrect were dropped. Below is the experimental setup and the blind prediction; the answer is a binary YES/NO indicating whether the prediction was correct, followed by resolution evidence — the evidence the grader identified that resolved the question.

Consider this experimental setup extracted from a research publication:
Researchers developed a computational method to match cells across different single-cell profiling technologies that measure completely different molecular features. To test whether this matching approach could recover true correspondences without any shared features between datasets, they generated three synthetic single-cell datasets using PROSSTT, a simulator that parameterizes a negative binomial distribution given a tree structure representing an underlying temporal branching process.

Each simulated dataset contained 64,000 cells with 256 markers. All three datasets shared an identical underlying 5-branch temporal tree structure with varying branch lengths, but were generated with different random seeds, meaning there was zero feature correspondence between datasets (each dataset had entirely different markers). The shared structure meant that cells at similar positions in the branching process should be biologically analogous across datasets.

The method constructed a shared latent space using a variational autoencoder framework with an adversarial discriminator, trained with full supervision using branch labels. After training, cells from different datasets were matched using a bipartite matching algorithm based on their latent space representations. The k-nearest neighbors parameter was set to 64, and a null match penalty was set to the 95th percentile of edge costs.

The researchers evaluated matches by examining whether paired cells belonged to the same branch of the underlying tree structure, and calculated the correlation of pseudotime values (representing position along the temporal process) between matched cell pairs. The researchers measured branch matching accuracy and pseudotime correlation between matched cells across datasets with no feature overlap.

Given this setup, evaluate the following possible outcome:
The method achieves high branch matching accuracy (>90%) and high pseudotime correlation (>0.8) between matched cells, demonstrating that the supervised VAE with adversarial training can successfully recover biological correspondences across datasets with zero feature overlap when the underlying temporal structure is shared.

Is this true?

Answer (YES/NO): NO